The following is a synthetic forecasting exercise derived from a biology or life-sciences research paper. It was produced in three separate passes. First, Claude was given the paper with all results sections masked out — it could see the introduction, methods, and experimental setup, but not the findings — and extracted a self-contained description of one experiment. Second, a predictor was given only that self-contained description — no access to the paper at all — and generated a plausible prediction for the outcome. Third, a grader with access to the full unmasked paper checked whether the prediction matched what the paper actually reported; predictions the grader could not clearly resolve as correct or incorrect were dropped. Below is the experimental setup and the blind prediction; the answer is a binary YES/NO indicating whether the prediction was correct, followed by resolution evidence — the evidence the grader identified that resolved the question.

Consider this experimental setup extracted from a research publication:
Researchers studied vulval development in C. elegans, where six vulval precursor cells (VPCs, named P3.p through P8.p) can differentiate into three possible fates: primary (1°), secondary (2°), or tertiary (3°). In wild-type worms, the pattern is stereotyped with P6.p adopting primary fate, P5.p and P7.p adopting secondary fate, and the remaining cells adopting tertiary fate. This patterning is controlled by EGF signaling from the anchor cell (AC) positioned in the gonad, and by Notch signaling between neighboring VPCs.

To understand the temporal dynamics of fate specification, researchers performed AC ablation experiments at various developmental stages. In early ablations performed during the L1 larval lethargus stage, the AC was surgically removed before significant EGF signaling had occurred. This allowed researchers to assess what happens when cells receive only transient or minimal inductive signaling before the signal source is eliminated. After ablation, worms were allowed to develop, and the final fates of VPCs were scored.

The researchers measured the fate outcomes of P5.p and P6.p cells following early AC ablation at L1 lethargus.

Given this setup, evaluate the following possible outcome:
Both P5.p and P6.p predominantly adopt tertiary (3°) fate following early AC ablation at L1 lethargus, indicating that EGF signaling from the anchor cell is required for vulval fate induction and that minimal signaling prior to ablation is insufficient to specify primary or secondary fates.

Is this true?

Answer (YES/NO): YES